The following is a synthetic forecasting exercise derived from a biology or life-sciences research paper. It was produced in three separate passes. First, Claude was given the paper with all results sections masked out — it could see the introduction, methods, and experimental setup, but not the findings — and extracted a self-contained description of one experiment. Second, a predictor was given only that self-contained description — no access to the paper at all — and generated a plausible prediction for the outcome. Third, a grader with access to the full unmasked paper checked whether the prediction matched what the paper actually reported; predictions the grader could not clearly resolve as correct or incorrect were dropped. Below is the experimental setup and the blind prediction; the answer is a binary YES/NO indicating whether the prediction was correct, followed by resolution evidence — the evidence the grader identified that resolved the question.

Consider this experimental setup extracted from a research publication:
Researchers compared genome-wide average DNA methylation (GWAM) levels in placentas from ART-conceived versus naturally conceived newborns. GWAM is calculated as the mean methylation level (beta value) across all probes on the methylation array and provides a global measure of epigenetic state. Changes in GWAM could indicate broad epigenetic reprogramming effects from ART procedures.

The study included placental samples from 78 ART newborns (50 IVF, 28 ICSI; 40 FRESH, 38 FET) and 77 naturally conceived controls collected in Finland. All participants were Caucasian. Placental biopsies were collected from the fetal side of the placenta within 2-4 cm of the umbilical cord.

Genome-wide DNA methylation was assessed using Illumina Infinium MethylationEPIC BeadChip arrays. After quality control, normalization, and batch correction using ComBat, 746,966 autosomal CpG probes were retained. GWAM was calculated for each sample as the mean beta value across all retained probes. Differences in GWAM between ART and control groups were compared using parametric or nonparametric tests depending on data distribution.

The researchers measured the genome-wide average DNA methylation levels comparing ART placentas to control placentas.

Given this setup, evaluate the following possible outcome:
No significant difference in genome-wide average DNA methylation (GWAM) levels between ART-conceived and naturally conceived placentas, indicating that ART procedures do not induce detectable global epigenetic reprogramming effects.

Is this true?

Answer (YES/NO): YES